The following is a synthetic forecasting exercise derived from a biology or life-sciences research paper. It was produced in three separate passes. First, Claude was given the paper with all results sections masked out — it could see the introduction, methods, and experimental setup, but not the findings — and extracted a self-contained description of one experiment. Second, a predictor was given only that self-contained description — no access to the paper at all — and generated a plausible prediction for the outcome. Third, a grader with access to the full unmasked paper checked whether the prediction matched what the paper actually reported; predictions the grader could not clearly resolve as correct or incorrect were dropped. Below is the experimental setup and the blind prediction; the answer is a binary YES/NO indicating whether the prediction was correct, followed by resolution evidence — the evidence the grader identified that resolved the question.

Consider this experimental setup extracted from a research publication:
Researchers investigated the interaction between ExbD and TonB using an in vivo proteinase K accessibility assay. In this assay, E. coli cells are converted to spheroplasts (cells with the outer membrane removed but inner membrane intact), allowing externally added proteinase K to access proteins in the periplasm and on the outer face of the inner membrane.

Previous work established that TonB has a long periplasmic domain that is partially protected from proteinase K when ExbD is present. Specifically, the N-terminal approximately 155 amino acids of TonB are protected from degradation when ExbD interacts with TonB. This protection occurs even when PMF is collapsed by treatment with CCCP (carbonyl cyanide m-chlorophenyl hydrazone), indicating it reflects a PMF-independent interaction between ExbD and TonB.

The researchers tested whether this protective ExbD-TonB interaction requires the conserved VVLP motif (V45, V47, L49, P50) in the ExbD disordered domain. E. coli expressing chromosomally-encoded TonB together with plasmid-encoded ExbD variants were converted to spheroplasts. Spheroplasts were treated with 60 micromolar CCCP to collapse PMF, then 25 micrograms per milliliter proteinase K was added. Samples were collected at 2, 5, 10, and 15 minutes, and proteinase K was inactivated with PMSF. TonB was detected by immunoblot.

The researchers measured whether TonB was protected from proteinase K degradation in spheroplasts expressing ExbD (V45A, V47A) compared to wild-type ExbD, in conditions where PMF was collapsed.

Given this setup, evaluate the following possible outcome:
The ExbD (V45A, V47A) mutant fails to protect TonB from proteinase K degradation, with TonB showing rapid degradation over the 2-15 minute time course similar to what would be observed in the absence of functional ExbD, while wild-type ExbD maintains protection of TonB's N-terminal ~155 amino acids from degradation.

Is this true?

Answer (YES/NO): NO